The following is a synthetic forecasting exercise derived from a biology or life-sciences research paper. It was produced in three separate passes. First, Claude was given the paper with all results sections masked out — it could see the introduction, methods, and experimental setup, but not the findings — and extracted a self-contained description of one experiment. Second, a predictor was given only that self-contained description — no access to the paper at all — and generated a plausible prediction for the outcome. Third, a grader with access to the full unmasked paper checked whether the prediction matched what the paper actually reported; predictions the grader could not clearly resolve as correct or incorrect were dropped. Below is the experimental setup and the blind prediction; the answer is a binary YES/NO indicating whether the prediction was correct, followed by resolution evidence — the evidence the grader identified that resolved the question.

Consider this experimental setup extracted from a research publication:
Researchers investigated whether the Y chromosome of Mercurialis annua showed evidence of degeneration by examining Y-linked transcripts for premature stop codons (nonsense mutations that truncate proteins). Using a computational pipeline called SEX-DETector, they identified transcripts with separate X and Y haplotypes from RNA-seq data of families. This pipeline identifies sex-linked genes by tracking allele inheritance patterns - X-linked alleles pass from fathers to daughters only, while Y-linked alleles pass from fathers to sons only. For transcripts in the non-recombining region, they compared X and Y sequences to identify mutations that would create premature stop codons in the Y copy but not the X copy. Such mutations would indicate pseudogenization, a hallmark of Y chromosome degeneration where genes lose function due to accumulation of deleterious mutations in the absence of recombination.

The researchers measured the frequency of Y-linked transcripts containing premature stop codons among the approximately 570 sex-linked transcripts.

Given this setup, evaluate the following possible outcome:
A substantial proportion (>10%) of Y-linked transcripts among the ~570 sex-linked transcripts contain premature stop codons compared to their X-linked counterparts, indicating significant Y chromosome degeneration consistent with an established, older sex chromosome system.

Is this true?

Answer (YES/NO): NO